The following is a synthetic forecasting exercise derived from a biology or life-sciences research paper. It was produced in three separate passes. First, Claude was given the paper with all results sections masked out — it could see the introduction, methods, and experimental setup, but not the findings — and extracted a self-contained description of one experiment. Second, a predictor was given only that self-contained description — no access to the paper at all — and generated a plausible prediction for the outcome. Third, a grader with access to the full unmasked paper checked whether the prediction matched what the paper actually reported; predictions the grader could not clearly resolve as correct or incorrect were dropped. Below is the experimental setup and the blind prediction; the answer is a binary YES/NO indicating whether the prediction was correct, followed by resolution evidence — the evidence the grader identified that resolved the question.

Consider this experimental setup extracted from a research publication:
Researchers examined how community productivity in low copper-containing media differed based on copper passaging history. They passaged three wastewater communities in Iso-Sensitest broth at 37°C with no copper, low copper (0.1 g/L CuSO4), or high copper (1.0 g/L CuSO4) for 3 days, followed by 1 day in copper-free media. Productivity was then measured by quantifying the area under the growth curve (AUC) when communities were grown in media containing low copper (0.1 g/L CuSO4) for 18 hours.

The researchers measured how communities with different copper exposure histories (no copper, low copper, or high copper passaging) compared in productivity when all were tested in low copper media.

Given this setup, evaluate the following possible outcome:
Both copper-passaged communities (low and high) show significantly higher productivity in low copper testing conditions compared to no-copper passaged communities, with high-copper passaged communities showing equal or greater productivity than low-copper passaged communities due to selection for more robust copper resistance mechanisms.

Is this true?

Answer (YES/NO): NO